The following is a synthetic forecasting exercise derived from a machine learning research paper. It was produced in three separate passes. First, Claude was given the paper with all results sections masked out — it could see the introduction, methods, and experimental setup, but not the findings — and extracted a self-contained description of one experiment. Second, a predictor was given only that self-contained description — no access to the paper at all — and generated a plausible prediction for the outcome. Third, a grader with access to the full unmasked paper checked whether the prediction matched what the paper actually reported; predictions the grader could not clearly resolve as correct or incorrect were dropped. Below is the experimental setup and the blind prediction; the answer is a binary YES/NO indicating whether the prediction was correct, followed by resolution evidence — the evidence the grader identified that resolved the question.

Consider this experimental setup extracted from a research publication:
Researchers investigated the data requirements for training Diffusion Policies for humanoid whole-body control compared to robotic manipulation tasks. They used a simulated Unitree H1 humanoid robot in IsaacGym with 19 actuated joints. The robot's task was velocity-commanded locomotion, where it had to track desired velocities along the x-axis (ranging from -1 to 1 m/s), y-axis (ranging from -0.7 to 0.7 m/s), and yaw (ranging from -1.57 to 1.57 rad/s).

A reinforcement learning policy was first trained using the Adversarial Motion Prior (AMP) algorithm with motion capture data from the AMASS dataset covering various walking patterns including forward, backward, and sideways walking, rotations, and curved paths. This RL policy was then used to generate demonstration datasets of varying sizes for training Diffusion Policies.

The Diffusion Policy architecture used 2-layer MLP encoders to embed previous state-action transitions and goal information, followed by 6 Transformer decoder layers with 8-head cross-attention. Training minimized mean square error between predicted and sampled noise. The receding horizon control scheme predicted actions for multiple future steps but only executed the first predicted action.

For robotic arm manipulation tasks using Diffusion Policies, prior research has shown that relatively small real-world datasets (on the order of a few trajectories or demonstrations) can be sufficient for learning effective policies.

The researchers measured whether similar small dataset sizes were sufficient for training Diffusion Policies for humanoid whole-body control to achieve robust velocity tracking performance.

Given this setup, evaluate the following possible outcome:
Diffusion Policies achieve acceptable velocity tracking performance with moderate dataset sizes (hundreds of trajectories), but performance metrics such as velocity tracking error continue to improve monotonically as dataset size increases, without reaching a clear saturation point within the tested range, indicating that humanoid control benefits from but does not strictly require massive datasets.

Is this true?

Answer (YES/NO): NO